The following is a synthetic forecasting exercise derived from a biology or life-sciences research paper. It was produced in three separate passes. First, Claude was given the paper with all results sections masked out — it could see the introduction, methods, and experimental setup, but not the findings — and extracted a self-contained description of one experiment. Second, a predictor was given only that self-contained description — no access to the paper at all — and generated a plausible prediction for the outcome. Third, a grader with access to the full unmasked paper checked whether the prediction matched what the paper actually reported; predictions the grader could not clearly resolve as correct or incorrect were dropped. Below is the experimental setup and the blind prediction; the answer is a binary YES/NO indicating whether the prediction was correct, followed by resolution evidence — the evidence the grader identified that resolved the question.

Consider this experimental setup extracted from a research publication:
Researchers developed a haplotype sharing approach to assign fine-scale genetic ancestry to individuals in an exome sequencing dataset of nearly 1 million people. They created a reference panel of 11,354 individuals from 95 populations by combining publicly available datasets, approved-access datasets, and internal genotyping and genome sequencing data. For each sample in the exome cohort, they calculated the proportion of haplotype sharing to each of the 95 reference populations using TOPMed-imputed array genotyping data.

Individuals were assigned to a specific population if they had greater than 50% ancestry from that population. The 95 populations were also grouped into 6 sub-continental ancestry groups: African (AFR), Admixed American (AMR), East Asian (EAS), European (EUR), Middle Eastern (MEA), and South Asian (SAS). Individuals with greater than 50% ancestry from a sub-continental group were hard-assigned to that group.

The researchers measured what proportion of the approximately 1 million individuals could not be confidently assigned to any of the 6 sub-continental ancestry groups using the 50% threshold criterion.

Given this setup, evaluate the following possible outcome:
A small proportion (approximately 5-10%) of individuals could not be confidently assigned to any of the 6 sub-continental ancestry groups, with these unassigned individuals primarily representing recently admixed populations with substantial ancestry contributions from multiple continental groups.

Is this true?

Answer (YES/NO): YES